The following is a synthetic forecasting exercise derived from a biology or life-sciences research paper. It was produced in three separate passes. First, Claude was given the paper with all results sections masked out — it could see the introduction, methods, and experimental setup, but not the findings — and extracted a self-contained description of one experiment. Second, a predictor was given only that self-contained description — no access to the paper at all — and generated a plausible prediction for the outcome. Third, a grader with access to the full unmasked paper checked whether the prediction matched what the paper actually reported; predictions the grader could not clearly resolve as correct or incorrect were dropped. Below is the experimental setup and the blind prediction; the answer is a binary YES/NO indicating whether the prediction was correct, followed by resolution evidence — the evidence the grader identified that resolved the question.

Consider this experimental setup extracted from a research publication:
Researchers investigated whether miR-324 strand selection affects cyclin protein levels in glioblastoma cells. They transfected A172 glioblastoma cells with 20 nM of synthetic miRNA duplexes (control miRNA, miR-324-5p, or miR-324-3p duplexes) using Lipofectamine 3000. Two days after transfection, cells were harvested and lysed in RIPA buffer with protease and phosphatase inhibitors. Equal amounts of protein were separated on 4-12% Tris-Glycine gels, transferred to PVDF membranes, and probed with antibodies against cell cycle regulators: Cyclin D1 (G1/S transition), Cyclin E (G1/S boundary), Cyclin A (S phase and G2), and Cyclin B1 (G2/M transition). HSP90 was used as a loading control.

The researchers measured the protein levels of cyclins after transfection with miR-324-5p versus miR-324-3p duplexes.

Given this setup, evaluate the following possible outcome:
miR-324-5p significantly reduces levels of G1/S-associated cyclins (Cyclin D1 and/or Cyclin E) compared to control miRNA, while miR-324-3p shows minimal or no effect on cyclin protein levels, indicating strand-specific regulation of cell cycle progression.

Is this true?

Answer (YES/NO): NO